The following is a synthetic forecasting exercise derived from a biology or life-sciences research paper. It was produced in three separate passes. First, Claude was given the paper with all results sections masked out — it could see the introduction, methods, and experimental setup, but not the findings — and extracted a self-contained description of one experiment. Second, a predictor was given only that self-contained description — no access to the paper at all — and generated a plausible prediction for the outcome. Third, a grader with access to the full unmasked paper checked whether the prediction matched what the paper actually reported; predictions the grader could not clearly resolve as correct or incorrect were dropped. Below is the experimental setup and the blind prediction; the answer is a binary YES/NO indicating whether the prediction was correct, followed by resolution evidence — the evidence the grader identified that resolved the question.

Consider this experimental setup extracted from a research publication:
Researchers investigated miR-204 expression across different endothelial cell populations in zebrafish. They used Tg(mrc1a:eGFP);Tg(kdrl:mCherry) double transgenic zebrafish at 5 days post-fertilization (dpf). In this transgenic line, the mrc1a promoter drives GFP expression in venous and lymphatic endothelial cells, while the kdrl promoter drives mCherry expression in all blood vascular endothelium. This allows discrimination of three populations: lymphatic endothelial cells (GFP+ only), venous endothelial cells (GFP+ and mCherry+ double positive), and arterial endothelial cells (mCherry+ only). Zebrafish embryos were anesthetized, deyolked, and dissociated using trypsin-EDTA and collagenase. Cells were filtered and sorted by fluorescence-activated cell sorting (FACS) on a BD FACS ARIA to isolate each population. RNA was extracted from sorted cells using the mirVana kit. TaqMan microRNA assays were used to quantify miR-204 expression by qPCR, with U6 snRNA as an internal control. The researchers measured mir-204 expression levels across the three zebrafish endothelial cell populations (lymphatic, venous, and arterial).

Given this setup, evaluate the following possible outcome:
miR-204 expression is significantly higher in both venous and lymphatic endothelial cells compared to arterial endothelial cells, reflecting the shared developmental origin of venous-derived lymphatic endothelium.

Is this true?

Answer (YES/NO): NO